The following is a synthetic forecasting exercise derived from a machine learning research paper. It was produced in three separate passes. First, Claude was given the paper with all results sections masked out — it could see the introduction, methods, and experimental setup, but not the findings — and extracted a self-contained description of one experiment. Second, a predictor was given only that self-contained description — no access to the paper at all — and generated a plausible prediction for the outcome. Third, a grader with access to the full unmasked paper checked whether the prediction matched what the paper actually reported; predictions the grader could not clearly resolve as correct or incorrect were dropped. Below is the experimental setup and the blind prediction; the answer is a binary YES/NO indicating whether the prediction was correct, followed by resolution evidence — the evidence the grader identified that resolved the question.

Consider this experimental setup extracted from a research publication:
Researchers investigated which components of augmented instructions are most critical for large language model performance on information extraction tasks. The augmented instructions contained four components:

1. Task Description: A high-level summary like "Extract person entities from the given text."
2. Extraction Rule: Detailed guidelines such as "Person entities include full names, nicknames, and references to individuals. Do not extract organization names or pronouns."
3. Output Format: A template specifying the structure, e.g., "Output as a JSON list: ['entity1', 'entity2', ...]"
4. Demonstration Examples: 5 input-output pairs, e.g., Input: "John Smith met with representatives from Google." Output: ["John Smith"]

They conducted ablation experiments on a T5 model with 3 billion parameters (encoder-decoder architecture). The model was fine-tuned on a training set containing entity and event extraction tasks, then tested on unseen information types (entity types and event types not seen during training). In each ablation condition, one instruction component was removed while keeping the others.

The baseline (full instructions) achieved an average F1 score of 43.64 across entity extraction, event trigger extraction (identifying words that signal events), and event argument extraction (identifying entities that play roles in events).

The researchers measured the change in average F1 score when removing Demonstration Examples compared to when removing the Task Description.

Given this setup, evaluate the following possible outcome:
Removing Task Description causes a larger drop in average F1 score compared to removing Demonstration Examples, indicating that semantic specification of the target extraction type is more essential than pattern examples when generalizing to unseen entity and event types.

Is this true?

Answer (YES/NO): NO